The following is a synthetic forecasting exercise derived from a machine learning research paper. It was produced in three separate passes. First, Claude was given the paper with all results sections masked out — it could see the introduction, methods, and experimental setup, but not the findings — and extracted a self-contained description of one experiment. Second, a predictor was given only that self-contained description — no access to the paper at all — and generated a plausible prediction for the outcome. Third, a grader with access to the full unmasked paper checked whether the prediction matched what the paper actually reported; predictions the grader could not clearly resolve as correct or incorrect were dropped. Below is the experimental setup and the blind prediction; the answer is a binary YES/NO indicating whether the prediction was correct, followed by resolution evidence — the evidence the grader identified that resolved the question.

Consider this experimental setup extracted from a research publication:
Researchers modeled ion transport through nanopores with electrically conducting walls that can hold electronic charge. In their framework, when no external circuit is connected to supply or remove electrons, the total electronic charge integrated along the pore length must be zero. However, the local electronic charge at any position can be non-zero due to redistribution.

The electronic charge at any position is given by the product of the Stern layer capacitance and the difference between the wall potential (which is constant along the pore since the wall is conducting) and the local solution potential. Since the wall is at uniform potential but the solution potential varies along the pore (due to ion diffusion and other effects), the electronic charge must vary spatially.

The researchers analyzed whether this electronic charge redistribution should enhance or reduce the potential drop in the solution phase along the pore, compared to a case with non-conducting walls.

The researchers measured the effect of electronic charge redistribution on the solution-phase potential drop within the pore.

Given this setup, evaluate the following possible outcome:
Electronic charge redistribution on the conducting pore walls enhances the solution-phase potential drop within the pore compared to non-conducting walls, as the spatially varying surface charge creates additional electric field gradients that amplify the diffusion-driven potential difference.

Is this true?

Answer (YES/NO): NO